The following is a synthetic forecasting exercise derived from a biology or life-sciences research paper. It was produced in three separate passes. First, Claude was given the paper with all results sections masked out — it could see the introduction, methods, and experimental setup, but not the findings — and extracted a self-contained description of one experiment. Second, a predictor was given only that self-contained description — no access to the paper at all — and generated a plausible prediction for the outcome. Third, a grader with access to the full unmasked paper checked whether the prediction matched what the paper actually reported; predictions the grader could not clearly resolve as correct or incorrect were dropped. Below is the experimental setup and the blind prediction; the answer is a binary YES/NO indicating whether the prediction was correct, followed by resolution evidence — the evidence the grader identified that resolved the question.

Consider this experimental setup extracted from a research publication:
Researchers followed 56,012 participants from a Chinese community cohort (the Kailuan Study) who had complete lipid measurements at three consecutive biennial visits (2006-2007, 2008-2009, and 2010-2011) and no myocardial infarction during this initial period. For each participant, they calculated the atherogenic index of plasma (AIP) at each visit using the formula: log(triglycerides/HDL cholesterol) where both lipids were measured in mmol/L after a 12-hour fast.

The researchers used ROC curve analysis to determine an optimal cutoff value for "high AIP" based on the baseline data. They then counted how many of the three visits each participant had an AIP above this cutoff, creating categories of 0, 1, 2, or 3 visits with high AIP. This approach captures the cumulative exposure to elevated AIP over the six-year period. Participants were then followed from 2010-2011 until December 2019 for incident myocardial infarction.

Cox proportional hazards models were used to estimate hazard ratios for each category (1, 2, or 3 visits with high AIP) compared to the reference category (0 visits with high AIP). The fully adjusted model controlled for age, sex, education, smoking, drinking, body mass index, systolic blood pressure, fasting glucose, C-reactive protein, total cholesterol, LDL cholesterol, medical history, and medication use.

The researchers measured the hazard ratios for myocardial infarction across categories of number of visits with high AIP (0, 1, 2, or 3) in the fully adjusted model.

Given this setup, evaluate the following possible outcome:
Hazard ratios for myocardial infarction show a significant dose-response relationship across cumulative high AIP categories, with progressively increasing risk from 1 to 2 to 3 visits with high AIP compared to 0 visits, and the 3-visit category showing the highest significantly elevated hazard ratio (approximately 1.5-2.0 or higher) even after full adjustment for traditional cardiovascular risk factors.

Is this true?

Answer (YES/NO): YES